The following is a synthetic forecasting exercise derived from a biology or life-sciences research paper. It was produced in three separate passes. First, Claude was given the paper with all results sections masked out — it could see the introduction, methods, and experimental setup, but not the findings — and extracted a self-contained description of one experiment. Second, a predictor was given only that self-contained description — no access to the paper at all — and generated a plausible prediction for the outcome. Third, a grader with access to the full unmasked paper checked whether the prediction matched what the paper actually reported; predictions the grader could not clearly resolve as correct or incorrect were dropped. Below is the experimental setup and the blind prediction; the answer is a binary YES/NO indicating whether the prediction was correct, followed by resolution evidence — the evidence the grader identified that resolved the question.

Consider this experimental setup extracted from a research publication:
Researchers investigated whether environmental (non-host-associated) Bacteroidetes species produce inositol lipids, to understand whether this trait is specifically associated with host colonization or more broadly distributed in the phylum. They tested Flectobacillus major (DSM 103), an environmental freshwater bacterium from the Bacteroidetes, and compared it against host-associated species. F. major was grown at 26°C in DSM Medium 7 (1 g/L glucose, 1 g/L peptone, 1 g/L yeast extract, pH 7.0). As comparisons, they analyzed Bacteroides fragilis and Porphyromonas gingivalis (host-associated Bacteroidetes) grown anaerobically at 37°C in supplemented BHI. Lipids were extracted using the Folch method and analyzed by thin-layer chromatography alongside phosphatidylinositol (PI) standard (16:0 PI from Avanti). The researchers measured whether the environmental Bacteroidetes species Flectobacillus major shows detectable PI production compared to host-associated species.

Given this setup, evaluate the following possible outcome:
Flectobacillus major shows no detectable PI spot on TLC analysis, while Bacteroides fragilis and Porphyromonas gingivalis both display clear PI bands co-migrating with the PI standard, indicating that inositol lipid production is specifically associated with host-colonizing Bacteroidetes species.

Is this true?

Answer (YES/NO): NO